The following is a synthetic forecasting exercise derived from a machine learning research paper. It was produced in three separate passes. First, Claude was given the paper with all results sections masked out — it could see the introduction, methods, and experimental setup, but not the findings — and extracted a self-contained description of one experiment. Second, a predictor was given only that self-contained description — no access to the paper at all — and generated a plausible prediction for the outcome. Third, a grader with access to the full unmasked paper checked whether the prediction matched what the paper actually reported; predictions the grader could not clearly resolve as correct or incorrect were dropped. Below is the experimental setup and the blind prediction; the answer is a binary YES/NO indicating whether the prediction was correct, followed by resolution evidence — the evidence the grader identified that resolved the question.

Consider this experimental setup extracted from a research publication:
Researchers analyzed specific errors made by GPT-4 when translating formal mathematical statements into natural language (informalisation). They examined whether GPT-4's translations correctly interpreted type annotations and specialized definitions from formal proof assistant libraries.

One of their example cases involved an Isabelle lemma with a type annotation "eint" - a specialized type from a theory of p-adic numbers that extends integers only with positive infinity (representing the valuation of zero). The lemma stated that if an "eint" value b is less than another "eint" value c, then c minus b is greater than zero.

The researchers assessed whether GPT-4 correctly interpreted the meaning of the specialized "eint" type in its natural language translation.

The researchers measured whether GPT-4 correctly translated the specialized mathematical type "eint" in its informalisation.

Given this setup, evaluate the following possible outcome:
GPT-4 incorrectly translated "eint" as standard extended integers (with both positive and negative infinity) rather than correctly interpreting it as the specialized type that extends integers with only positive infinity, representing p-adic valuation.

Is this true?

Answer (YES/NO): YES